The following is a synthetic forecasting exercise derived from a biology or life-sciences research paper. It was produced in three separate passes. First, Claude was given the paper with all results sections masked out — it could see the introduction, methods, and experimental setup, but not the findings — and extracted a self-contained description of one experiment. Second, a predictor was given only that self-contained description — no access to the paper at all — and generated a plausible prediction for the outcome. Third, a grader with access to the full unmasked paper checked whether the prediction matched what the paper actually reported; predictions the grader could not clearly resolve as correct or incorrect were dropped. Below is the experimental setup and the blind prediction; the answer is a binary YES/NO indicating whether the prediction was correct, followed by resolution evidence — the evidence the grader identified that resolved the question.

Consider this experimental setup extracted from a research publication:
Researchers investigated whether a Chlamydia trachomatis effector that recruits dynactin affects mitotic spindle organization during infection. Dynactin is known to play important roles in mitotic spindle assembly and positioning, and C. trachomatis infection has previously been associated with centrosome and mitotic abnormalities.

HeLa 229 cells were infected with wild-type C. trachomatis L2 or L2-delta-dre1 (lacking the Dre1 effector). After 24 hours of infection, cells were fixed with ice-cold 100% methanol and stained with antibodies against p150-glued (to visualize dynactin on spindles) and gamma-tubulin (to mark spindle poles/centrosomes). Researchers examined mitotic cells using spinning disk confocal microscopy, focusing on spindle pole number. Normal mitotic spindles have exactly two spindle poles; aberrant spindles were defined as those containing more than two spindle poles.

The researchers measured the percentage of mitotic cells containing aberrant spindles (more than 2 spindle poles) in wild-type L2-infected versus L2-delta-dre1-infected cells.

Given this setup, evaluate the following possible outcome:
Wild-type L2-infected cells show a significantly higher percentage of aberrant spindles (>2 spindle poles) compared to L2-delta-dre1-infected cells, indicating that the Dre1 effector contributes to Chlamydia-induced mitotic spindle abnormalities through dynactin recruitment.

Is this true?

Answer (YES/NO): YES